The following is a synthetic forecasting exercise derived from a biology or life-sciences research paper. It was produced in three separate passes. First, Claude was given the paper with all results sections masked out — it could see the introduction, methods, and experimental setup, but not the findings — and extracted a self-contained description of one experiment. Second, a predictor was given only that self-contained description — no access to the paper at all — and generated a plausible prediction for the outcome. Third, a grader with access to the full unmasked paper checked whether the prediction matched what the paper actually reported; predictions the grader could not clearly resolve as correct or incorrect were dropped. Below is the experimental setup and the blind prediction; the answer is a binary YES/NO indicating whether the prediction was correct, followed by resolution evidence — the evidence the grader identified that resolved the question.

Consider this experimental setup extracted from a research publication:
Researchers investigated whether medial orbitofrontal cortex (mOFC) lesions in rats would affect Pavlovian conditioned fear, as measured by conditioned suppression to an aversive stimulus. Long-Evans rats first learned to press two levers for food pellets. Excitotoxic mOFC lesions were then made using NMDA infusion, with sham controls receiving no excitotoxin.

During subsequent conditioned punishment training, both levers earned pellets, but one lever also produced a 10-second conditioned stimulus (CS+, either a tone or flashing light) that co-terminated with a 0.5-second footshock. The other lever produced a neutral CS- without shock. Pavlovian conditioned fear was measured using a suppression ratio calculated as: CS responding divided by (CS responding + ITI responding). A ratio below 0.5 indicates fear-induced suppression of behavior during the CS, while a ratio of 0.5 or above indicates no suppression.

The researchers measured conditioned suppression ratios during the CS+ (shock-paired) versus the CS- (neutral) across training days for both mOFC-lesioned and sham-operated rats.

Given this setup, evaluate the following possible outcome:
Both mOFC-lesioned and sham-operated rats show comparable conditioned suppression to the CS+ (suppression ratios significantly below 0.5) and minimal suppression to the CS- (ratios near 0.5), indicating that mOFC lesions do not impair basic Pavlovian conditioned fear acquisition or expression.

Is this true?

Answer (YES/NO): YES